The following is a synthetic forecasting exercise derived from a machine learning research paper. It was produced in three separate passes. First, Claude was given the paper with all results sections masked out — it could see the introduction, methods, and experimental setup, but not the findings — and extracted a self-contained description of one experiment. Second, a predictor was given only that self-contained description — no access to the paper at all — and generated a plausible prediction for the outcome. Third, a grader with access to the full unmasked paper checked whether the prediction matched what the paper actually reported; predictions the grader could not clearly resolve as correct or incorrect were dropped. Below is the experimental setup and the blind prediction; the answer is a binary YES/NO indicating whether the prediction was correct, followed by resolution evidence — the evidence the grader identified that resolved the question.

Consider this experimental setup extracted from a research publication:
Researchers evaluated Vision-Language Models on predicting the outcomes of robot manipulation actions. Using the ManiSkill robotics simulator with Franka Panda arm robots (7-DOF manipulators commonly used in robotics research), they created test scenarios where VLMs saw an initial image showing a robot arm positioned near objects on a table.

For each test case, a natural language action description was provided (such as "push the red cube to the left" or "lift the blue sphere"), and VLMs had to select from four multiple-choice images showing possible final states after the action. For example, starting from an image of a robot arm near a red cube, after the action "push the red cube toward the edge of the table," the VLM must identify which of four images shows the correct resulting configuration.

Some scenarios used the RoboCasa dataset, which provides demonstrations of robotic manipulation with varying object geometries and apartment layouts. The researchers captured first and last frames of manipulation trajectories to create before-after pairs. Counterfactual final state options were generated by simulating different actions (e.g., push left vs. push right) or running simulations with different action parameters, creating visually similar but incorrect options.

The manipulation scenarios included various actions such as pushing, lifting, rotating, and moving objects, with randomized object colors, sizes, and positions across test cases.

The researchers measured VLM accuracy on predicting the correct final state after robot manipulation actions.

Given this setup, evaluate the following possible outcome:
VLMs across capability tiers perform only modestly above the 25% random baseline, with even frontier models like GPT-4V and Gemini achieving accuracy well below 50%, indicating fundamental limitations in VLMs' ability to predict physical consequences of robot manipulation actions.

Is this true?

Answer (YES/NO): NO